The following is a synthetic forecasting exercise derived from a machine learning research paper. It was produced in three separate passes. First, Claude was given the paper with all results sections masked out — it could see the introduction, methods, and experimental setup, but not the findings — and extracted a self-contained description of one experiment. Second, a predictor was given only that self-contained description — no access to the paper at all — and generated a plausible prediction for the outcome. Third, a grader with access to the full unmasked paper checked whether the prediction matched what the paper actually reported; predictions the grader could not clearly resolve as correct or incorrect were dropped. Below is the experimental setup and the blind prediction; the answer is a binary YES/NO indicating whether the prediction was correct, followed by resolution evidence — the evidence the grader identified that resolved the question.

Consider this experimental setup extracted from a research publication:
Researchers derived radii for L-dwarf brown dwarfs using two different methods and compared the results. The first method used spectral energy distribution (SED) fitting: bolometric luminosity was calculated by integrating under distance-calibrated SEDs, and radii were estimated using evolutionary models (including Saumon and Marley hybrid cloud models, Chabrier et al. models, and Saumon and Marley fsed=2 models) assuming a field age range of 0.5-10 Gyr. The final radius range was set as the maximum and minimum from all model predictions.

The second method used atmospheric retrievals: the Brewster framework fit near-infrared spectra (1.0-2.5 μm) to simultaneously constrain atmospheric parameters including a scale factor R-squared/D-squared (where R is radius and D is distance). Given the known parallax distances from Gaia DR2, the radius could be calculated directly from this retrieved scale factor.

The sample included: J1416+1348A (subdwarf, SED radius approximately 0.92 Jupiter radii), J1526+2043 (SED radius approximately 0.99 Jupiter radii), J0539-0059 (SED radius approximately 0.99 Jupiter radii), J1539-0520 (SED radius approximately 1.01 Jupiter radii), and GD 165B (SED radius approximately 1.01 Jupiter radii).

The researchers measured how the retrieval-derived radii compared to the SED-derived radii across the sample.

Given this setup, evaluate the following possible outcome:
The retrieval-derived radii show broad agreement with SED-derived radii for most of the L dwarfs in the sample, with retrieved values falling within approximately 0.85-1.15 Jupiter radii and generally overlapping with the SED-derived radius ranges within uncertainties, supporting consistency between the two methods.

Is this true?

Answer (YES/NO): NO